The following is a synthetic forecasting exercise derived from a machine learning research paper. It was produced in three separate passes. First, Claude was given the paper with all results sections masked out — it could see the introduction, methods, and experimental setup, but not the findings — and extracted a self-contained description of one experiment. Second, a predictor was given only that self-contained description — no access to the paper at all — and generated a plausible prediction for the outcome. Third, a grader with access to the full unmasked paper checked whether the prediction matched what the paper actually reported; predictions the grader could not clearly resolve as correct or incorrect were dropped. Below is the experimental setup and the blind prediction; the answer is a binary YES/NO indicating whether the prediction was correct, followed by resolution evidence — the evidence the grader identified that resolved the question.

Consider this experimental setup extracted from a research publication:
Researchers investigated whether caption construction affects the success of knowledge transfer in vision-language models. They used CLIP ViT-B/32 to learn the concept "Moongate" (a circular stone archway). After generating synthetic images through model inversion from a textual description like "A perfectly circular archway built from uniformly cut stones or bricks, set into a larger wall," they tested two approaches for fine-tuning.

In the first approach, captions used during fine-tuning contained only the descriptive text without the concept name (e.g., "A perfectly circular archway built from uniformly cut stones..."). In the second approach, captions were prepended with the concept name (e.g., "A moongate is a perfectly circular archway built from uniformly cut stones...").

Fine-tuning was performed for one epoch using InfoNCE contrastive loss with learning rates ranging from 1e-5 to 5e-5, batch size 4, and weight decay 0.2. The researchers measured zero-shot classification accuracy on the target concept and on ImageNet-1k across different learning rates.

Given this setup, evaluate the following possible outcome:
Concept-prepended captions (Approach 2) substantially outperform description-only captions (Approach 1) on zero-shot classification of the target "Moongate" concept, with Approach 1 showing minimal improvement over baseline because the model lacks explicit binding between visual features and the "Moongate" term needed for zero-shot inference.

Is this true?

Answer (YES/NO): YES